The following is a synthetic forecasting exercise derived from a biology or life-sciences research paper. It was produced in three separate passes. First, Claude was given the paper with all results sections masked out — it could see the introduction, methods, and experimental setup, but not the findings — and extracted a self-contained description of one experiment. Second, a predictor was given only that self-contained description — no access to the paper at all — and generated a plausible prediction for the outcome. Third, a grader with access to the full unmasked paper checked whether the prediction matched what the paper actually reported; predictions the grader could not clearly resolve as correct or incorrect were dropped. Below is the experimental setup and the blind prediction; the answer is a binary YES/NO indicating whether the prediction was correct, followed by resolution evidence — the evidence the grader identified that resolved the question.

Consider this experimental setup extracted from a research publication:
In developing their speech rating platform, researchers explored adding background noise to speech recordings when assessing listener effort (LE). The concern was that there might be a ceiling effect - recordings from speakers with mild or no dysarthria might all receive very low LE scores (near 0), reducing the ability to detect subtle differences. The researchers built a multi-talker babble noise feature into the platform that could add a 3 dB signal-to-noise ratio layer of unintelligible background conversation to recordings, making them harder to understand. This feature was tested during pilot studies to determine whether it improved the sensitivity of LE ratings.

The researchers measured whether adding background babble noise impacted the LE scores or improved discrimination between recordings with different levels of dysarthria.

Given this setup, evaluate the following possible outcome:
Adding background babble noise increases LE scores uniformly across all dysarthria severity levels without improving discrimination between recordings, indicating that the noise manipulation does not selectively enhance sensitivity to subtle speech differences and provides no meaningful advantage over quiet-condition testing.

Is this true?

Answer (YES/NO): NO